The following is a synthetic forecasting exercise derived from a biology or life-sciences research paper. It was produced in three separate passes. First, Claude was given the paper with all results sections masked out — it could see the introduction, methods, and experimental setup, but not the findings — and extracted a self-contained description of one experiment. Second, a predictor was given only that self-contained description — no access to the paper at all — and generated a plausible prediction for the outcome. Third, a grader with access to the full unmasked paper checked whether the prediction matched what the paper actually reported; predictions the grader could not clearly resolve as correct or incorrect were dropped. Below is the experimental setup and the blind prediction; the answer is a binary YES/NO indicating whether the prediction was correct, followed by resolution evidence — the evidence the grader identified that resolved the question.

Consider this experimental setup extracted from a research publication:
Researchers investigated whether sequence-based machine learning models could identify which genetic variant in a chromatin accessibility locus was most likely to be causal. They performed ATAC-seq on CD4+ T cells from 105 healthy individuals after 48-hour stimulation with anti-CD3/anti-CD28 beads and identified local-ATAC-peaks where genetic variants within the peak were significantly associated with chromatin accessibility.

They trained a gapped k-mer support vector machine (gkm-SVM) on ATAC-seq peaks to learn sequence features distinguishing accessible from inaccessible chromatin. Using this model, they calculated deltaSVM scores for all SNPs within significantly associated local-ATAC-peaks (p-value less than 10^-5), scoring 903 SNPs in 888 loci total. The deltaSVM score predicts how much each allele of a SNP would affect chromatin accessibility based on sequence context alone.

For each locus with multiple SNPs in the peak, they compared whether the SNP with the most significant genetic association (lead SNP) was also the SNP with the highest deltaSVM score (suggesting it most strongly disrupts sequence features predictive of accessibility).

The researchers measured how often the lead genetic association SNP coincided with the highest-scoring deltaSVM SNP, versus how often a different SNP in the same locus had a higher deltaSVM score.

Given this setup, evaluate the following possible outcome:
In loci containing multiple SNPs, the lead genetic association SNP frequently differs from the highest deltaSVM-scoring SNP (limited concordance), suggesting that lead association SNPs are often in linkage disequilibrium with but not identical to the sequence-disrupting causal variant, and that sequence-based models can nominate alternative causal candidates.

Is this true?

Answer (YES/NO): NO